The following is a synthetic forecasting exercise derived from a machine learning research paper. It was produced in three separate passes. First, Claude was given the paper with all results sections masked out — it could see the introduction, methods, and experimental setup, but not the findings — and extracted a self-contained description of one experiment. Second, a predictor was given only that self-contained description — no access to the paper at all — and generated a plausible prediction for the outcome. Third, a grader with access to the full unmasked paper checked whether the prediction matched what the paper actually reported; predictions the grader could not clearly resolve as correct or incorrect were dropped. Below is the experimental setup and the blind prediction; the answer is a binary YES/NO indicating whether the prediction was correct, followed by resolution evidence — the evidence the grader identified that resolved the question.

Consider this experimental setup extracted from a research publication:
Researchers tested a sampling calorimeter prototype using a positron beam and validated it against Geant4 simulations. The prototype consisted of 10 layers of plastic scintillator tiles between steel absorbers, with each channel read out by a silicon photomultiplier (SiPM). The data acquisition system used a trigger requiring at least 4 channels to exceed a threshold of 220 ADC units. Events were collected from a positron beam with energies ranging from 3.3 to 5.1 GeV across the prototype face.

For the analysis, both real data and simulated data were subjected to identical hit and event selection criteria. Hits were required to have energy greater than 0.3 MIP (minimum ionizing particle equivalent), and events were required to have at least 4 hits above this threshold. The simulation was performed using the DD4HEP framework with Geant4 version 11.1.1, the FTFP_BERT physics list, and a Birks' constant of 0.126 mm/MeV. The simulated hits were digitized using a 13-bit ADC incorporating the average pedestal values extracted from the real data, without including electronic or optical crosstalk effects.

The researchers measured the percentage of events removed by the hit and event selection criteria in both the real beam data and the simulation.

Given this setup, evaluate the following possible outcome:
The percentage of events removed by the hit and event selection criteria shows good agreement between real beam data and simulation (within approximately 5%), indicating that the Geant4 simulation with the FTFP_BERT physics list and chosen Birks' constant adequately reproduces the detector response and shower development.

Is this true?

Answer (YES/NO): NO